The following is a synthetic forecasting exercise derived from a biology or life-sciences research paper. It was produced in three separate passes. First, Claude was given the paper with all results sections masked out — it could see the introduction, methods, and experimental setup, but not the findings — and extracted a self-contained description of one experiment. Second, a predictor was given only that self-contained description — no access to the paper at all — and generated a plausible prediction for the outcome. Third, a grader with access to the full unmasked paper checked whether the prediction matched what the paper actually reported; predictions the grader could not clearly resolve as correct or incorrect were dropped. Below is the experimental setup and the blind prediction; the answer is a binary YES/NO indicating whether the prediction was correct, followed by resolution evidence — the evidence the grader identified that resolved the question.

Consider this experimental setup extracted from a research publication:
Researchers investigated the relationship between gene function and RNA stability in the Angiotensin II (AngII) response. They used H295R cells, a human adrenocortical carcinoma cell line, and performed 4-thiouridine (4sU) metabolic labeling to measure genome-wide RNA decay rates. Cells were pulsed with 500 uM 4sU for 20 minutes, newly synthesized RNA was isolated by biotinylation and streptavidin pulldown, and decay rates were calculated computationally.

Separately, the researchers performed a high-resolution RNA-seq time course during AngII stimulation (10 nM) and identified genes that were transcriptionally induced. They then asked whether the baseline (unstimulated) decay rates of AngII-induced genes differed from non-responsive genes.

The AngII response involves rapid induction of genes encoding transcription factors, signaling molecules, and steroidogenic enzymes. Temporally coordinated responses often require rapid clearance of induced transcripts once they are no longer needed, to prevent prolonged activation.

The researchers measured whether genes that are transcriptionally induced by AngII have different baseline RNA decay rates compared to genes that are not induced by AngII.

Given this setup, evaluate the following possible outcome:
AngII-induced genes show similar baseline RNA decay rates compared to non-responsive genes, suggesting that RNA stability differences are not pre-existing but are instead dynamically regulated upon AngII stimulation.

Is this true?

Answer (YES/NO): NO